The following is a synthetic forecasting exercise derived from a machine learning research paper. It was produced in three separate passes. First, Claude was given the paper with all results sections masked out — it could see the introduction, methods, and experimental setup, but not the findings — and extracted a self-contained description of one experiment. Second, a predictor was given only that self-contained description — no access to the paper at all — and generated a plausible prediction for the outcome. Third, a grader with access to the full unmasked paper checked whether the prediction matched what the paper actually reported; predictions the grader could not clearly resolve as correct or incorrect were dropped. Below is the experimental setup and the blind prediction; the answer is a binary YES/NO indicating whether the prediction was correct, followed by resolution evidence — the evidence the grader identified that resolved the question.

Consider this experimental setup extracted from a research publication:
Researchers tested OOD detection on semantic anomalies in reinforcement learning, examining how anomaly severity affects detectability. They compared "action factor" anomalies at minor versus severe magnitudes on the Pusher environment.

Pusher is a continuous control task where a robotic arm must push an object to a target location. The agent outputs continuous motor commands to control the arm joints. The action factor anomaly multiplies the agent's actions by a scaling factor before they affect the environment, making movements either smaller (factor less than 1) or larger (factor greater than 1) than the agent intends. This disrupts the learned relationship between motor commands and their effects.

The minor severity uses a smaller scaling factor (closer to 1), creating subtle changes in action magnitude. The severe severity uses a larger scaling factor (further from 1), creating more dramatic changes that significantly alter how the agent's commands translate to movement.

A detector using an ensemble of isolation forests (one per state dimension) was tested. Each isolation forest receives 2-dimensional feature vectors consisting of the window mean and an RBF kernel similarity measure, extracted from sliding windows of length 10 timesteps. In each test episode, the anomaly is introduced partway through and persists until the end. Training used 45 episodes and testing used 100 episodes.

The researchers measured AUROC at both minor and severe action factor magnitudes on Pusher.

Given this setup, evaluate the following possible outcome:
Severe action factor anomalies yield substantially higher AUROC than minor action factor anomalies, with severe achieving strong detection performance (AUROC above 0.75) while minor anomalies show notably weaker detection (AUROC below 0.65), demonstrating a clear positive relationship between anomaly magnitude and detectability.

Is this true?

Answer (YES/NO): NO